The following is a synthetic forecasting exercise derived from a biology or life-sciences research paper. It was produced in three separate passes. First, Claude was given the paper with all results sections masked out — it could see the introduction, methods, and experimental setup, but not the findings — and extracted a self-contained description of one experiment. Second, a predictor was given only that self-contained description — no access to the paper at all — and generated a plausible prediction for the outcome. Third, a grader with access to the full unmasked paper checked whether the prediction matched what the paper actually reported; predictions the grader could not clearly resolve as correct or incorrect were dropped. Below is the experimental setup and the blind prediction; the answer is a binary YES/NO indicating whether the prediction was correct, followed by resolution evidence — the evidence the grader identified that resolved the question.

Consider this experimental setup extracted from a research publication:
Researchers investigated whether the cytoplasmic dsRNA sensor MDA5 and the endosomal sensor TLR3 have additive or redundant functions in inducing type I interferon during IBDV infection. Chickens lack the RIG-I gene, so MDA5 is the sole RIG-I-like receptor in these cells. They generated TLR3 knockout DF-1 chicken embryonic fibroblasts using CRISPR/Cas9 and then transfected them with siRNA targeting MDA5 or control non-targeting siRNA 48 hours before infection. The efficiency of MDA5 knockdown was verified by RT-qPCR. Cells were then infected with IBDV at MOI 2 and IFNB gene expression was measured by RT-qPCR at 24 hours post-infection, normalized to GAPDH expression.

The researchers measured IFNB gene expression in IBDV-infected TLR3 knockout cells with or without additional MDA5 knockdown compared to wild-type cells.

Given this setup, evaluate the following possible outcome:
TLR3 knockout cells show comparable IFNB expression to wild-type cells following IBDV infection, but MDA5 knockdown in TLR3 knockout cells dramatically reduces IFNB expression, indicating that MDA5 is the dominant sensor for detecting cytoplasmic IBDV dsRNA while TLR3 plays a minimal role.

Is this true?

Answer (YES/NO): NO